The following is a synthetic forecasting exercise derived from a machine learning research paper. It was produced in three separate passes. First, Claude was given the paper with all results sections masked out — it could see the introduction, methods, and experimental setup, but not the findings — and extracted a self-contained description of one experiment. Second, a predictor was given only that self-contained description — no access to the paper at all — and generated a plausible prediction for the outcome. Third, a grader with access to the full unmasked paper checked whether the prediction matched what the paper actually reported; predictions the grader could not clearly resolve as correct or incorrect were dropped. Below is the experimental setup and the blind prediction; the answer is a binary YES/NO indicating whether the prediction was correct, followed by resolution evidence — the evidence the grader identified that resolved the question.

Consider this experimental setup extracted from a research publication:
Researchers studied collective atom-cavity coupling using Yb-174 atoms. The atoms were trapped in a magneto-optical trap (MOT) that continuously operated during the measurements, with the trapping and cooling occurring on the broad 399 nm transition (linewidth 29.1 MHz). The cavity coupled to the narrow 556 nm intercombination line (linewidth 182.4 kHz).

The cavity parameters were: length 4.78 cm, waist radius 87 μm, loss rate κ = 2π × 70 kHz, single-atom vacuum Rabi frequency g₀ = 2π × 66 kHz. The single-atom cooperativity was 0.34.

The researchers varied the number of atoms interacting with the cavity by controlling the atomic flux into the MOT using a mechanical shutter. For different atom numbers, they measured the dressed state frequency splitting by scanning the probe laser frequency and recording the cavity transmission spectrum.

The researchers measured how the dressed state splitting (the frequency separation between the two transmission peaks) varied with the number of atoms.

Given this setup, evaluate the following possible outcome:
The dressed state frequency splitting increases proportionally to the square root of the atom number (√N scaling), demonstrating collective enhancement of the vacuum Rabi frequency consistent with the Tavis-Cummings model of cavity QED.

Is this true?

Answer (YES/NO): YES